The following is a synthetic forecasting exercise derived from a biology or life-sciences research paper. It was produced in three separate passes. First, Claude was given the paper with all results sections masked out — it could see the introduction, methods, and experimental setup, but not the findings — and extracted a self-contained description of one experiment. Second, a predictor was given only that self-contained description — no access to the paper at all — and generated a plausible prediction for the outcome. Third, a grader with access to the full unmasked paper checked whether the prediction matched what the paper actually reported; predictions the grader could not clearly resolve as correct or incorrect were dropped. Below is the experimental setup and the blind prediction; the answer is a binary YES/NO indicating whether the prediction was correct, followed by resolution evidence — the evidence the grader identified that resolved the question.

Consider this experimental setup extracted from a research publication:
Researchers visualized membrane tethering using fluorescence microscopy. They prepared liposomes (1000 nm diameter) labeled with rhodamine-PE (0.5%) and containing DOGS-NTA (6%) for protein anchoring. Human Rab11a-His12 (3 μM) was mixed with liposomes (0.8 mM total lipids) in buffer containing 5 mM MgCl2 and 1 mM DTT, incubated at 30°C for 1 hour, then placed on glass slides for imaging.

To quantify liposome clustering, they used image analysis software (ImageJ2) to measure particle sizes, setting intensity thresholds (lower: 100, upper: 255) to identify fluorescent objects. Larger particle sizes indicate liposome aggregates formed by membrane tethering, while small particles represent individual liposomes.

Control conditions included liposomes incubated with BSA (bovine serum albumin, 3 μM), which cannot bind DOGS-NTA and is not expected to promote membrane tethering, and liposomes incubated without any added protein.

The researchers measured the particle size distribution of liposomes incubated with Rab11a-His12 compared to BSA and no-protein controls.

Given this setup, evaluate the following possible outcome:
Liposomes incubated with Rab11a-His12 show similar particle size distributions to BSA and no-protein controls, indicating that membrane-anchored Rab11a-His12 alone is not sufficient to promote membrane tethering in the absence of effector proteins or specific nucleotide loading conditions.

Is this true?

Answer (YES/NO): NO